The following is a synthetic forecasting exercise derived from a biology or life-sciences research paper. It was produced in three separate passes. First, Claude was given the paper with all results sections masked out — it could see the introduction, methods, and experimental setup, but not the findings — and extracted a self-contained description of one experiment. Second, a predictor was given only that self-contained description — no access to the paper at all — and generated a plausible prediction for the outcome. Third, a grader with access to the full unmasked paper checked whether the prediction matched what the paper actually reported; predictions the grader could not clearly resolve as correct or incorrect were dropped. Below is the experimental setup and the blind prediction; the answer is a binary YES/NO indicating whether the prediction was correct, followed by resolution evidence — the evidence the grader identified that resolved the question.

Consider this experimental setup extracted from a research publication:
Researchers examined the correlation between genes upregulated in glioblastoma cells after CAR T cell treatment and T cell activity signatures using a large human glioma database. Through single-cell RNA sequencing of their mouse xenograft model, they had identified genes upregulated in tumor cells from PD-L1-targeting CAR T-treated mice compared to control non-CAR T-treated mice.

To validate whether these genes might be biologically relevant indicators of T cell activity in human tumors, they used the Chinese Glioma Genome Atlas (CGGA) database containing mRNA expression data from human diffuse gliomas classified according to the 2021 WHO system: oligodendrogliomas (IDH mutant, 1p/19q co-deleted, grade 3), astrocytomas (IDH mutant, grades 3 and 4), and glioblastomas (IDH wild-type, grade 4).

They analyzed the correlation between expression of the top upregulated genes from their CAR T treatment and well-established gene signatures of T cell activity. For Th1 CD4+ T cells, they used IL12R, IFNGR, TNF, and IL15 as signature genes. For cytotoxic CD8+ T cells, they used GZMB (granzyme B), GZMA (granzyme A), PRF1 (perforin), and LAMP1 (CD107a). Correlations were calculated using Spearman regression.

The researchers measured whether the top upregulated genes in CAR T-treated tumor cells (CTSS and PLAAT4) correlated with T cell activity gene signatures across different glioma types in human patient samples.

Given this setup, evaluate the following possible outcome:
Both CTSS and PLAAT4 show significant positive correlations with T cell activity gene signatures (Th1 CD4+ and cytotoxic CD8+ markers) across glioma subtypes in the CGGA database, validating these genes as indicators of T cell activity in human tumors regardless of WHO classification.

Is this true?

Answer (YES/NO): NO